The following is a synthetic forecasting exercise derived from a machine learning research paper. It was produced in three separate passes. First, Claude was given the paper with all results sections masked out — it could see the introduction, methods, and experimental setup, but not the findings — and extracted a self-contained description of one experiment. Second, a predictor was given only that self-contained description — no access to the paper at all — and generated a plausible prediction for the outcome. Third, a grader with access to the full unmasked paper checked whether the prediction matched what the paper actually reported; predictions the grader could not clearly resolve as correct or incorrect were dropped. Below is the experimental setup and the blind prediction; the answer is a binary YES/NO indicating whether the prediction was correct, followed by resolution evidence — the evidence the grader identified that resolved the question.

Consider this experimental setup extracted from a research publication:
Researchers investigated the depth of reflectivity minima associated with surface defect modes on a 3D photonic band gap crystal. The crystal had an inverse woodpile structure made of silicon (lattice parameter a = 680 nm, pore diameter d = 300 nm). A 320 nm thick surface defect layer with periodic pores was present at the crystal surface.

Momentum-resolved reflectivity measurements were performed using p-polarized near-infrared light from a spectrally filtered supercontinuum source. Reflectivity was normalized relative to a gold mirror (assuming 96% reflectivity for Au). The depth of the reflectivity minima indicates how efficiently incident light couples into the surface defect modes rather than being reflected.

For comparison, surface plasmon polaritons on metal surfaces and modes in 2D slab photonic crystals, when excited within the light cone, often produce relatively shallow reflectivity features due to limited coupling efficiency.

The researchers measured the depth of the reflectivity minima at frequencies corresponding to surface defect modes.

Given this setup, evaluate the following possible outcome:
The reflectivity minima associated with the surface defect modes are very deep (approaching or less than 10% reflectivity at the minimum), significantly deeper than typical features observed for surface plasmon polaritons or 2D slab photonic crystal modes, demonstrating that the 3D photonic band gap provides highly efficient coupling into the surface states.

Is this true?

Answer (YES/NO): YES